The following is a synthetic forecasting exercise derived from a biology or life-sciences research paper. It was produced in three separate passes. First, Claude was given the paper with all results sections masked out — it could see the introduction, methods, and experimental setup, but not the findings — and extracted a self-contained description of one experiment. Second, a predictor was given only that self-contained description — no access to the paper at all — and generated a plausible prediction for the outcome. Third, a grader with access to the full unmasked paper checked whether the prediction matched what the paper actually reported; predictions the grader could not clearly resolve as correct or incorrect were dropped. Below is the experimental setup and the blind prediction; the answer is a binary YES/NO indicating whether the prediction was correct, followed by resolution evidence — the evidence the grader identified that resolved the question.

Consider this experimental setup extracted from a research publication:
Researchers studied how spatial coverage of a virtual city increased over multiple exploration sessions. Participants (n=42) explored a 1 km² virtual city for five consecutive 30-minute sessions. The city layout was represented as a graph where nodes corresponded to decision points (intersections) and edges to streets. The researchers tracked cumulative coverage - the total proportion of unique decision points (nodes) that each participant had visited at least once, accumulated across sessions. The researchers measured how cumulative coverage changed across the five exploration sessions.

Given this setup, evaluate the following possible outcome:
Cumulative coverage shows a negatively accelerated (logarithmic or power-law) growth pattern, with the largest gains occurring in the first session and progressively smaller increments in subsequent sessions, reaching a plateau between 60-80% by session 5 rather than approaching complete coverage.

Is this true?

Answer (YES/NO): NO